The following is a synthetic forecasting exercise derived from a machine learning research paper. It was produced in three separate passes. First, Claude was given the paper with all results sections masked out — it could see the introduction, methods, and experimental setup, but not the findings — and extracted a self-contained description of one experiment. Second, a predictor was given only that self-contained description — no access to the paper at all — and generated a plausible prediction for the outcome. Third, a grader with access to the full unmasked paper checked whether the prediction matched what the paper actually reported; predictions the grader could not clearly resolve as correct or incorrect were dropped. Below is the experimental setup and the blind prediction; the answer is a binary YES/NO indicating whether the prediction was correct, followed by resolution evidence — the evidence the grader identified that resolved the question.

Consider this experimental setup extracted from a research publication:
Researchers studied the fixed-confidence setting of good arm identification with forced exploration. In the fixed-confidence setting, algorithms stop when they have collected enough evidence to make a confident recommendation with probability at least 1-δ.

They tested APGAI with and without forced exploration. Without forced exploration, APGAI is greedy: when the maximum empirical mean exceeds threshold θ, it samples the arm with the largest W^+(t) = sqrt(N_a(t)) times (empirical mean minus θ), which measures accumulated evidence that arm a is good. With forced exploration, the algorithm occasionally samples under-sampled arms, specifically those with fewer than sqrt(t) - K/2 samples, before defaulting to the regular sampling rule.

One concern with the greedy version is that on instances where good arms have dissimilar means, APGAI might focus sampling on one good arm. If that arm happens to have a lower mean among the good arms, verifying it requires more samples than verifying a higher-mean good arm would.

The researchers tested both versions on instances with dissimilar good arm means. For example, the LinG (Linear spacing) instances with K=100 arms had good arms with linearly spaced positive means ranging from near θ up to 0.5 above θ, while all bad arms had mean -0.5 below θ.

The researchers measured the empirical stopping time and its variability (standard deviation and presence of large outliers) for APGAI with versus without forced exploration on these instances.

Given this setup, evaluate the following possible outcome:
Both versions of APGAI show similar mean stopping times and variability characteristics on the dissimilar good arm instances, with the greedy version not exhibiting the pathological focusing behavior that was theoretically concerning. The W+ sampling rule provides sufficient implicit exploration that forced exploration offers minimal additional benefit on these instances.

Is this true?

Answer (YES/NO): NO